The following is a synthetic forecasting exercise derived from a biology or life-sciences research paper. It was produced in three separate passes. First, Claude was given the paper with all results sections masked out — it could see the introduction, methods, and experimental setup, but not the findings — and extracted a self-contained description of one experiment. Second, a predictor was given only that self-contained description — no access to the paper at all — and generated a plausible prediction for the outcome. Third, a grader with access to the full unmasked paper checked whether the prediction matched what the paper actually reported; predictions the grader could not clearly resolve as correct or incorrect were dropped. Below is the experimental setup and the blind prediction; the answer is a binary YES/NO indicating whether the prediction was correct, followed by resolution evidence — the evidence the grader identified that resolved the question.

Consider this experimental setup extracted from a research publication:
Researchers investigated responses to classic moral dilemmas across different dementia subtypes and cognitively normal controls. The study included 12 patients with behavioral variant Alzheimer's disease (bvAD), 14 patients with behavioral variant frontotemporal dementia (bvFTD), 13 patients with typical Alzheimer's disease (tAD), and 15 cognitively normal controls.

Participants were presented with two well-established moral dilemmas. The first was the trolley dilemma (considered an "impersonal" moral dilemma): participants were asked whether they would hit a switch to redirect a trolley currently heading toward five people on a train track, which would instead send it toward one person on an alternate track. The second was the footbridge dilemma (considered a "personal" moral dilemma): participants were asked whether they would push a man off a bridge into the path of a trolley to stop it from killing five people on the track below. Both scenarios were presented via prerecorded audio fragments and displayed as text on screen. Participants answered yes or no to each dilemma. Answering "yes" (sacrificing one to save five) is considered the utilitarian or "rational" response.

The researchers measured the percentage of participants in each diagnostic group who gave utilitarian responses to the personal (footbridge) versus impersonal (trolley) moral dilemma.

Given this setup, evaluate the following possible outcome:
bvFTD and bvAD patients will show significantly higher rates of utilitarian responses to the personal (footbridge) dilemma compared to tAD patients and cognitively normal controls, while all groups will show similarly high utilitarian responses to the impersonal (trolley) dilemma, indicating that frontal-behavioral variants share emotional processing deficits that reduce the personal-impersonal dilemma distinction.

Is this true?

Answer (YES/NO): NO